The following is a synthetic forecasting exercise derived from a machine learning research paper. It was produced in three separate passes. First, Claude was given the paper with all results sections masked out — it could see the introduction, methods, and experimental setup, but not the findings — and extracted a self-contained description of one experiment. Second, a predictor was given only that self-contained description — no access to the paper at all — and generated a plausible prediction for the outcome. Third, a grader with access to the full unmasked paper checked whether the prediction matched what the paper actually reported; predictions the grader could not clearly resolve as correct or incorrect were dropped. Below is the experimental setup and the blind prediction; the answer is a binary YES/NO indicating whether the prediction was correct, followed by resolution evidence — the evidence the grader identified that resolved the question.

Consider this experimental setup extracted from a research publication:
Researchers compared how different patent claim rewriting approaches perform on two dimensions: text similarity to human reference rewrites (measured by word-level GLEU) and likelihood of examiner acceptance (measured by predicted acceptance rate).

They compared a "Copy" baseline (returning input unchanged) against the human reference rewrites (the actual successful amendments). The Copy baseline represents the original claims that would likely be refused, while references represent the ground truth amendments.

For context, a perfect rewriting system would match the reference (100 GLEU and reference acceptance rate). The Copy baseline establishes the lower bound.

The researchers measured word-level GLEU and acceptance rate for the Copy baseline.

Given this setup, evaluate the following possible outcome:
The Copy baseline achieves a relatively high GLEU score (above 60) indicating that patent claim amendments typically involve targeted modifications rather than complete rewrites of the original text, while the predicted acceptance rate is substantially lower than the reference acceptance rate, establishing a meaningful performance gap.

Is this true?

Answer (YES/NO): YES